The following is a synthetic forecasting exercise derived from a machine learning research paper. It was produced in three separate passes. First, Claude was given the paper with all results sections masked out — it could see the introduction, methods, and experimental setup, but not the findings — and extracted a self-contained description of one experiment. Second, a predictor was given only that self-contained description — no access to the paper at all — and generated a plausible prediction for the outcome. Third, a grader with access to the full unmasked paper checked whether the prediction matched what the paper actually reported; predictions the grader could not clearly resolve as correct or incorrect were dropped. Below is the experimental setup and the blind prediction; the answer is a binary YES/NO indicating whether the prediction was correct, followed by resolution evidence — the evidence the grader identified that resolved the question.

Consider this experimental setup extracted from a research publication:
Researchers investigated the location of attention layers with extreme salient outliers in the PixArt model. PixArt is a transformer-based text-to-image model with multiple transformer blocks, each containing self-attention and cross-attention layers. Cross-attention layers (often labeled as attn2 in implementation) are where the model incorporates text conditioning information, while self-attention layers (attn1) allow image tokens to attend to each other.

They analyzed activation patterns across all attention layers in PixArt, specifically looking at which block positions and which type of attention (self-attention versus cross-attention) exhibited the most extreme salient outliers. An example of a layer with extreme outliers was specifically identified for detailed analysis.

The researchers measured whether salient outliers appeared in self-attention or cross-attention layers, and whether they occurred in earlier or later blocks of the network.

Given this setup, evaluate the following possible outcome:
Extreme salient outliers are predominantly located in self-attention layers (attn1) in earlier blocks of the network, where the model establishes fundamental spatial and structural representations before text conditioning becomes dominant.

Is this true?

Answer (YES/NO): NO